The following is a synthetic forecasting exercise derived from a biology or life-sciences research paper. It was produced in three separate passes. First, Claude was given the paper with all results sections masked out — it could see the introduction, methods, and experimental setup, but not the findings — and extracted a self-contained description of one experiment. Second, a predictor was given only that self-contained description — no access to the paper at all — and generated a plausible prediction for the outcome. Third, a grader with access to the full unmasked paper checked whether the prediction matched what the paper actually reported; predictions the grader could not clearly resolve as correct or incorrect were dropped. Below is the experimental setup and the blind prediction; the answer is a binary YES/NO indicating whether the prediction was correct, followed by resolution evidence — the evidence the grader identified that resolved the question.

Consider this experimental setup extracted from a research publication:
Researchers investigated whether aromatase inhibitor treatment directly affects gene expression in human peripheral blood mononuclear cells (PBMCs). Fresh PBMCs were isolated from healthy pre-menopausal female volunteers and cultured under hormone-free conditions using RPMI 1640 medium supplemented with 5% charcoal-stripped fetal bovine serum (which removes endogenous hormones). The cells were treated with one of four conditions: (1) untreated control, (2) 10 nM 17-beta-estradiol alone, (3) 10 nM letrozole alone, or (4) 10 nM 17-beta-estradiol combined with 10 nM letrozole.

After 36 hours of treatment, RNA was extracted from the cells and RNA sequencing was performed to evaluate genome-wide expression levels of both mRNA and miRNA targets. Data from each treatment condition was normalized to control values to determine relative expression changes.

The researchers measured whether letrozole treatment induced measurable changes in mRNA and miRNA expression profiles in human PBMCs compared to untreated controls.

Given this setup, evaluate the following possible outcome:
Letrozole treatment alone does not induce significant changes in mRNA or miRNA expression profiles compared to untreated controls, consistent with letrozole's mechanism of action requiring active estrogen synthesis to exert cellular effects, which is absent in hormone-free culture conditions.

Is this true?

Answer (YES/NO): NO